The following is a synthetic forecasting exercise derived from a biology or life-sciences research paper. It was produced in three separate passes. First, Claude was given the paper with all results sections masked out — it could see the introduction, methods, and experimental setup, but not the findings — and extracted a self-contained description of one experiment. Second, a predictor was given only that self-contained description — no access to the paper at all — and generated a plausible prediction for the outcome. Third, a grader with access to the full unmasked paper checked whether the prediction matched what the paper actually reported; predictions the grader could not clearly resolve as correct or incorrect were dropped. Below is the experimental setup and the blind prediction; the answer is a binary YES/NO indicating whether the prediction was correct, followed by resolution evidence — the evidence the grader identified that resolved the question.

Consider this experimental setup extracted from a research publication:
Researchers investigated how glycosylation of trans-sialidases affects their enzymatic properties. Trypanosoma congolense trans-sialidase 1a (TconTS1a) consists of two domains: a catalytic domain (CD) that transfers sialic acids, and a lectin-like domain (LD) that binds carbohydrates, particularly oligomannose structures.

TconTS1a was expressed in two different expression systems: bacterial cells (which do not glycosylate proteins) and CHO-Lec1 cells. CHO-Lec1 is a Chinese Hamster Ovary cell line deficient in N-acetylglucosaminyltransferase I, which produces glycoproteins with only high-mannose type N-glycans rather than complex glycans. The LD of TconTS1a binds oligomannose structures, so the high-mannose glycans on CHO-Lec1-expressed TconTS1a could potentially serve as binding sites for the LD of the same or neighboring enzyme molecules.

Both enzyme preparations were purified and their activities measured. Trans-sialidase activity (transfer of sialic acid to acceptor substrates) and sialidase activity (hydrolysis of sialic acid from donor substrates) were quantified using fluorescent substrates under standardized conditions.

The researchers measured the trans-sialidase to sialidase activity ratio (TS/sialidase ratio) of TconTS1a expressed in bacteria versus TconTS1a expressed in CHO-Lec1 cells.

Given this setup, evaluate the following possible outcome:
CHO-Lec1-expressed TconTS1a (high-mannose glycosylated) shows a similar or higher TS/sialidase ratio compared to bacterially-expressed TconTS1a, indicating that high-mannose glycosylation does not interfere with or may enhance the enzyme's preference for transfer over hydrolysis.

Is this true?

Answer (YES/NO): YES